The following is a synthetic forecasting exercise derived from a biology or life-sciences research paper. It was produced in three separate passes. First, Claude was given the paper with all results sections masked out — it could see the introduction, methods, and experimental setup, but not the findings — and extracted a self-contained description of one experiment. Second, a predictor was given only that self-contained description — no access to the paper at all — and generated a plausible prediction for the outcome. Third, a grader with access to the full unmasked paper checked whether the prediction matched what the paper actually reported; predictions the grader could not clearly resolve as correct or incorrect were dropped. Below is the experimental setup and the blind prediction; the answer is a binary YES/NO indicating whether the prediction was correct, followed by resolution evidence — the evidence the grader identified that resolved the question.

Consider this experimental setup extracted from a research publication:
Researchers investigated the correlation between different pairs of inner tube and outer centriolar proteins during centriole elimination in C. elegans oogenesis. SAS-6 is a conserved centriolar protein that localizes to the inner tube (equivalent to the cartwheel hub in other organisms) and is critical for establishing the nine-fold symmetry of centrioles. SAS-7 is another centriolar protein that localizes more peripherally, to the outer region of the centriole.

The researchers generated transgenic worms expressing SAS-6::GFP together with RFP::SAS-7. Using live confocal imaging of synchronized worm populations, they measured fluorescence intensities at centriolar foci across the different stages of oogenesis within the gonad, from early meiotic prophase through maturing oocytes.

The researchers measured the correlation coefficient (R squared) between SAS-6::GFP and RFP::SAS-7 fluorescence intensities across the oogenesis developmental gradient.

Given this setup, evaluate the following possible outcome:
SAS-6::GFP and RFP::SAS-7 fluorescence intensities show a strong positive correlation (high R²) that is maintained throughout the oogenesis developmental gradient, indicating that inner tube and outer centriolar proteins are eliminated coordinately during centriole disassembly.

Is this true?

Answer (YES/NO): NO